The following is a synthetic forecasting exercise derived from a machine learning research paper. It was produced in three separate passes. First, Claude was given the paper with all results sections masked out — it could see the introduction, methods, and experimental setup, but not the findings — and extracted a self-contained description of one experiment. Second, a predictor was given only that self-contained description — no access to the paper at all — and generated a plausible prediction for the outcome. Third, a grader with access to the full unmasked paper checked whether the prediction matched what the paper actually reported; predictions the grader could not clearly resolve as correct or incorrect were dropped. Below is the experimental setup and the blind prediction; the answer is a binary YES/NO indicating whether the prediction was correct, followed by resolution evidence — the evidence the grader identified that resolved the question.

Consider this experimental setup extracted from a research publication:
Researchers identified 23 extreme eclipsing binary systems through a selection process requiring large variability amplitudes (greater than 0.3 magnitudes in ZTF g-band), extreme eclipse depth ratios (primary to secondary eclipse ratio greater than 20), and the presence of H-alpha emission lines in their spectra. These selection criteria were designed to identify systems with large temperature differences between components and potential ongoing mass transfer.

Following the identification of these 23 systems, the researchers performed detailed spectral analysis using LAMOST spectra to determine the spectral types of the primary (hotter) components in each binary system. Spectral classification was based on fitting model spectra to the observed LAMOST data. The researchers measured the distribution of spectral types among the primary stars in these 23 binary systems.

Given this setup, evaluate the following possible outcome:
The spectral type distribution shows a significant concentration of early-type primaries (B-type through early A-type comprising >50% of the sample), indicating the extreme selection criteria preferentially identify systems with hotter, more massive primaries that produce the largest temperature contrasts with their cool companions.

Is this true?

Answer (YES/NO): NO